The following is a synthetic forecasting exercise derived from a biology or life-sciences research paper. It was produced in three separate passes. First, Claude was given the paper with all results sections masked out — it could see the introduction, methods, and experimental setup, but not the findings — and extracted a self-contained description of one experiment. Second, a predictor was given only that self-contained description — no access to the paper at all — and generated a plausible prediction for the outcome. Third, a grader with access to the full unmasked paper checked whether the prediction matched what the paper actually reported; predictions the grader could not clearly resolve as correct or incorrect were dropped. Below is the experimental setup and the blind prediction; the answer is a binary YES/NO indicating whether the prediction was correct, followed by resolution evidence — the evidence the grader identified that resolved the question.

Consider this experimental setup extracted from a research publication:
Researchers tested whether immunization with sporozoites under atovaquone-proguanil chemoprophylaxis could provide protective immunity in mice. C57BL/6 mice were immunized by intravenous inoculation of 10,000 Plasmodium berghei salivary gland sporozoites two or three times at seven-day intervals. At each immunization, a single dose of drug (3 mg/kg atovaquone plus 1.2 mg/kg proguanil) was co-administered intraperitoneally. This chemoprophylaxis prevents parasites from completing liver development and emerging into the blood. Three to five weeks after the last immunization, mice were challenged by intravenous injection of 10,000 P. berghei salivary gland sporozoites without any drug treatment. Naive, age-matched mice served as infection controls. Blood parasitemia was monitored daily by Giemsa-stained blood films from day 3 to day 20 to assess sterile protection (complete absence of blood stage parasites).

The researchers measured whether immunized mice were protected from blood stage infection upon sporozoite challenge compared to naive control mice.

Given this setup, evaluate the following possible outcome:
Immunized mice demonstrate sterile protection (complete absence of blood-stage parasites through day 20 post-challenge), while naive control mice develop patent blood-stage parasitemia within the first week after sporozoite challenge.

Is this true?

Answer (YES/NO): NO